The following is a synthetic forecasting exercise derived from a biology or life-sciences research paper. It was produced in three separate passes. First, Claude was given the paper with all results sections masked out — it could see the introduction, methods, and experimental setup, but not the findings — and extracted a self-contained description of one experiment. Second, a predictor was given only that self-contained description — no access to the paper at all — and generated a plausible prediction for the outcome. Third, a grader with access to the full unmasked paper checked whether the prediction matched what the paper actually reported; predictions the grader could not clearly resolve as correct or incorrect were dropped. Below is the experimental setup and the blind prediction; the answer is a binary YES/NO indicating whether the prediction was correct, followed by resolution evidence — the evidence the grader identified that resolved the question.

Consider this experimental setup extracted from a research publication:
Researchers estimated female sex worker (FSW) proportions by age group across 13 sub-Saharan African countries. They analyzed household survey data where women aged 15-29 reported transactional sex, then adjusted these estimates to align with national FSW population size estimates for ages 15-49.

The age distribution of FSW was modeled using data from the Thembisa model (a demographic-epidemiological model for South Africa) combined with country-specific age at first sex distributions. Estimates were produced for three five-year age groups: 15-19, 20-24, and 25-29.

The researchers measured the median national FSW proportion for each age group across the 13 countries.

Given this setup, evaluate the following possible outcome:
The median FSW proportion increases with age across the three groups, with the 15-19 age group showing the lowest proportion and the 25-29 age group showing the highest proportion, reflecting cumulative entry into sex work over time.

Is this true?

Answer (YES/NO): YES